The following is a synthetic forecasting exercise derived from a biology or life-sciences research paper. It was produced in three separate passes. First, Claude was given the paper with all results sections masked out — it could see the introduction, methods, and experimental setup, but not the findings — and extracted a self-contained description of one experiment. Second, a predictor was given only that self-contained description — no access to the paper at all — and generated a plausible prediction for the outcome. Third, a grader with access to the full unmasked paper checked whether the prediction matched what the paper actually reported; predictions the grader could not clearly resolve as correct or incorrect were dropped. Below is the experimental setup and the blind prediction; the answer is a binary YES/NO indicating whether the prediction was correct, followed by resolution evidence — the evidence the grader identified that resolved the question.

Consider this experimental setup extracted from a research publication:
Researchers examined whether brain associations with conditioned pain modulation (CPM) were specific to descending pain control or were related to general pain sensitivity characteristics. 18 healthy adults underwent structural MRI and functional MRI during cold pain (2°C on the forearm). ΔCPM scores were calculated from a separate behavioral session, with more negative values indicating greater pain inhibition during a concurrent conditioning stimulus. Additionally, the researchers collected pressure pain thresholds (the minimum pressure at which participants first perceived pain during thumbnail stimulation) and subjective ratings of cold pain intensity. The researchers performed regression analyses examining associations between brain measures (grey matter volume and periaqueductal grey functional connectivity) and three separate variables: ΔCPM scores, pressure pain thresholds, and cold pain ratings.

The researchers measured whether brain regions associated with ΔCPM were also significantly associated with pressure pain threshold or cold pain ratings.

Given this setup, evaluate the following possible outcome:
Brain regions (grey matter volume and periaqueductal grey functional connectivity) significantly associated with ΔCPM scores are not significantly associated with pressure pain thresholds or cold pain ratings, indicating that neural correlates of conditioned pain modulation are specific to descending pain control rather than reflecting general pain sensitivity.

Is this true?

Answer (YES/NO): YES